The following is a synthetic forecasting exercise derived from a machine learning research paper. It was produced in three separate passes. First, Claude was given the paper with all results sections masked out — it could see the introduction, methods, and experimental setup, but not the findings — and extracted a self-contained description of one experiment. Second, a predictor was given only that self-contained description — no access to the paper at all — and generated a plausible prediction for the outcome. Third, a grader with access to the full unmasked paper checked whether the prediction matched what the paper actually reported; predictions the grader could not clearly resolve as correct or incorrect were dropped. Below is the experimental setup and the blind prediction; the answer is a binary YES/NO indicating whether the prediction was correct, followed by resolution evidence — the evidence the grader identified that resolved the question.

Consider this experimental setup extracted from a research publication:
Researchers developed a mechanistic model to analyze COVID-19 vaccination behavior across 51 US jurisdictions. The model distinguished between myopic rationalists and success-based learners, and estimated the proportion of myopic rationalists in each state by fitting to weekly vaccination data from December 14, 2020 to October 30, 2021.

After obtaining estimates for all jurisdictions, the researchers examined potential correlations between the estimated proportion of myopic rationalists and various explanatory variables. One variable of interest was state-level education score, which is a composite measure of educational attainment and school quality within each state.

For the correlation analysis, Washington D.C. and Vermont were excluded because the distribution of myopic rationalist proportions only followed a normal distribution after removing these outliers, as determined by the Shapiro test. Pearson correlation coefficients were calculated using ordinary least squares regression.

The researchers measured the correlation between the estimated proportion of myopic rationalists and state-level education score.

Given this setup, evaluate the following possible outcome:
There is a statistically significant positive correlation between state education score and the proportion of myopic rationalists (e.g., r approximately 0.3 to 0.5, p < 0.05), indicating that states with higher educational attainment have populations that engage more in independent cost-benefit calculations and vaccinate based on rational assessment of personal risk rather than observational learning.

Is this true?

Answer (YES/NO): NO